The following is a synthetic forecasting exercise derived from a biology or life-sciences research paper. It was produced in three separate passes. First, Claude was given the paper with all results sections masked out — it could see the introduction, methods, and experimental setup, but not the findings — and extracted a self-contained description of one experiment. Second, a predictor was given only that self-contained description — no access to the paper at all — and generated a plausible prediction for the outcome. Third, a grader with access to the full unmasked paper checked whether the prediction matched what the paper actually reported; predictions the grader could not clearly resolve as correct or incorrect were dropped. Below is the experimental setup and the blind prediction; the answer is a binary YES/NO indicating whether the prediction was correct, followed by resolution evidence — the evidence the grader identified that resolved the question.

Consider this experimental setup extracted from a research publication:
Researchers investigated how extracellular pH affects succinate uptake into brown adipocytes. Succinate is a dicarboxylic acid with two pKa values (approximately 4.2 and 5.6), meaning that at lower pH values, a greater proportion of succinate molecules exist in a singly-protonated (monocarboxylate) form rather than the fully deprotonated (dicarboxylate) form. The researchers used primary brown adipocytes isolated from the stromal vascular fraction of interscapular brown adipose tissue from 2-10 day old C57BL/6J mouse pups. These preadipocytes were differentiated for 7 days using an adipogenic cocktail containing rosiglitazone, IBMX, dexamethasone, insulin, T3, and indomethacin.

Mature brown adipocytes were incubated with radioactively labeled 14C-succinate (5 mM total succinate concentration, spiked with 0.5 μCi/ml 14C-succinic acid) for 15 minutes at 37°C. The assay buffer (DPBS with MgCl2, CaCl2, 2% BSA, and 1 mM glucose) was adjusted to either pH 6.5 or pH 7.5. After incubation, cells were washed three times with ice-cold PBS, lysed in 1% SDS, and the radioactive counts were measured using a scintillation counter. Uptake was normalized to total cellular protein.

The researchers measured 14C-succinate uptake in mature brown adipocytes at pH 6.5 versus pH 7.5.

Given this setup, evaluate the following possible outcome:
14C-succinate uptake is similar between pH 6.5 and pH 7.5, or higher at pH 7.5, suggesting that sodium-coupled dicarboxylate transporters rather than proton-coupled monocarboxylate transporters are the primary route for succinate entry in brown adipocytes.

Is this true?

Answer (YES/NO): NO